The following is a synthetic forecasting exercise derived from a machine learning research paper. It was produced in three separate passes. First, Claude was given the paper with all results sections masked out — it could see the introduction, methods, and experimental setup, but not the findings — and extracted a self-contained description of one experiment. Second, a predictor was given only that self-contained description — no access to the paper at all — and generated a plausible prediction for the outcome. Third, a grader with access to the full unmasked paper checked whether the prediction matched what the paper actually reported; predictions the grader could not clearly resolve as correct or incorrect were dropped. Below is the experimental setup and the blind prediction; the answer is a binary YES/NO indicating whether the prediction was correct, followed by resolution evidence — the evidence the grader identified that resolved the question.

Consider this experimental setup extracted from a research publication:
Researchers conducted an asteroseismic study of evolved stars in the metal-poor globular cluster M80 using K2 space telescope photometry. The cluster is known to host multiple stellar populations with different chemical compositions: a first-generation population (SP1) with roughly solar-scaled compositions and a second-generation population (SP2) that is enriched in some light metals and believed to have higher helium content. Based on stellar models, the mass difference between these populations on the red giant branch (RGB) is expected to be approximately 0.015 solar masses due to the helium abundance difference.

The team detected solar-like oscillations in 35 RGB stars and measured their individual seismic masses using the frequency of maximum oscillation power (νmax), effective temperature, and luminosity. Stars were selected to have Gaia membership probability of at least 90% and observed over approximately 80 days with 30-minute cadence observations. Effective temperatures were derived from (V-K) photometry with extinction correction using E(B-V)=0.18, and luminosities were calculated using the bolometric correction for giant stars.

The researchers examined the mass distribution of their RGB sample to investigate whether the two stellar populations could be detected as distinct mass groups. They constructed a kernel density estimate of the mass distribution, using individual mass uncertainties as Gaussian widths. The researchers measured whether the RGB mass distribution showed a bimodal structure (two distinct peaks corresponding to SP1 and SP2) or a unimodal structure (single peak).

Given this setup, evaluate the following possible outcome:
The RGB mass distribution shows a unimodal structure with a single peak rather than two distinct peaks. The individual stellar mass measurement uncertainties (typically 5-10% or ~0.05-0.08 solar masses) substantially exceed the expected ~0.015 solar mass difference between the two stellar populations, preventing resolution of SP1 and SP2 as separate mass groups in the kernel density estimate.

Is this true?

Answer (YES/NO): YES